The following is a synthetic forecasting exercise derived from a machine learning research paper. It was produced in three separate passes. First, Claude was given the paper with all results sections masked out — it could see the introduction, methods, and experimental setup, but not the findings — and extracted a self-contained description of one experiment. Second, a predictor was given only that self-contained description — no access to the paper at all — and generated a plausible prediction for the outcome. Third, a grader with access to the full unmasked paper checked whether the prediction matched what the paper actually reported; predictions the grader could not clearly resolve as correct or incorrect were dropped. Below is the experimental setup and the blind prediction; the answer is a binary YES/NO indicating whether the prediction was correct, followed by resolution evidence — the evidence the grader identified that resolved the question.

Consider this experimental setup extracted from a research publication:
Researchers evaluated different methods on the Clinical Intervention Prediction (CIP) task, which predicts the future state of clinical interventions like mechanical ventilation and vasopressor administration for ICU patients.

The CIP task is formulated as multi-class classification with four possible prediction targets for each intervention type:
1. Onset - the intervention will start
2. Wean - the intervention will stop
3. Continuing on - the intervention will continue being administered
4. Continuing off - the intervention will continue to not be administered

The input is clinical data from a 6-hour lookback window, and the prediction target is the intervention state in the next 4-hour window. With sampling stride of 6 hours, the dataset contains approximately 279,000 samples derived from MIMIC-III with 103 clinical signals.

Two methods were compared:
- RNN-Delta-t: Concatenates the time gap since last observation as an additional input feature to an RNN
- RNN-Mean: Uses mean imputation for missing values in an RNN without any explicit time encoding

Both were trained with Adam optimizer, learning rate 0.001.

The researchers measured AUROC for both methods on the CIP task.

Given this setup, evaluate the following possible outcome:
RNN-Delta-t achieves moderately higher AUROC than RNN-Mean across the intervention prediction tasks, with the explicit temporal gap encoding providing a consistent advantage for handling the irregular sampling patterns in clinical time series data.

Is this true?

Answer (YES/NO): NO